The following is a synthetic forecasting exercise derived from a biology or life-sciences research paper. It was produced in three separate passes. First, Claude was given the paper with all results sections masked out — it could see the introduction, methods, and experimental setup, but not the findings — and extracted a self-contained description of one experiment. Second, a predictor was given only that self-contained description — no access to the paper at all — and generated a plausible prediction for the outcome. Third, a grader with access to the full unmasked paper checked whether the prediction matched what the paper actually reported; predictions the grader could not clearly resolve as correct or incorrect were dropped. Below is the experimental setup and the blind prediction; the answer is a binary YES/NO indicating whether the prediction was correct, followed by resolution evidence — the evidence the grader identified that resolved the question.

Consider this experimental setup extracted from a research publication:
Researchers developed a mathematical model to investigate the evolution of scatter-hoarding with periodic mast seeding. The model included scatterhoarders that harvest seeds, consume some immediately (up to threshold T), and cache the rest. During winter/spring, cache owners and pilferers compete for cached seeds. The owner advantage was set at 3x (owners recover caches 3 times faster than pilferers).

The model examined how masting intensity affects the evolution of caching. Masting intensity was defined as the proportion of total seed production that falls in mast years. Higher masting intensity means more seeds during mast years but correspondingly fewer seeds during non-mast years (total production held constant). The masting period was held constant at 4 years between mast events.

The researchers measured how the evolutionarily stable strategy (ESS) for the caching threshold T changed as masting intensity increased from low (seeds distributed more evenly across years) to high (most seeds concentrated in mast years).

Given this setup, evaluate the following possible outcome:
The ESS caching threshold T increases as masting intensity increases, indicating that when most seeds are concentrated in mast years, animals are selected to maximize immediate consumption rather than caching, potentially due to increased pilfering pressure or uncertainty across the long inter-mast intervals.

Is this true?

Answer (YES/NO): NO